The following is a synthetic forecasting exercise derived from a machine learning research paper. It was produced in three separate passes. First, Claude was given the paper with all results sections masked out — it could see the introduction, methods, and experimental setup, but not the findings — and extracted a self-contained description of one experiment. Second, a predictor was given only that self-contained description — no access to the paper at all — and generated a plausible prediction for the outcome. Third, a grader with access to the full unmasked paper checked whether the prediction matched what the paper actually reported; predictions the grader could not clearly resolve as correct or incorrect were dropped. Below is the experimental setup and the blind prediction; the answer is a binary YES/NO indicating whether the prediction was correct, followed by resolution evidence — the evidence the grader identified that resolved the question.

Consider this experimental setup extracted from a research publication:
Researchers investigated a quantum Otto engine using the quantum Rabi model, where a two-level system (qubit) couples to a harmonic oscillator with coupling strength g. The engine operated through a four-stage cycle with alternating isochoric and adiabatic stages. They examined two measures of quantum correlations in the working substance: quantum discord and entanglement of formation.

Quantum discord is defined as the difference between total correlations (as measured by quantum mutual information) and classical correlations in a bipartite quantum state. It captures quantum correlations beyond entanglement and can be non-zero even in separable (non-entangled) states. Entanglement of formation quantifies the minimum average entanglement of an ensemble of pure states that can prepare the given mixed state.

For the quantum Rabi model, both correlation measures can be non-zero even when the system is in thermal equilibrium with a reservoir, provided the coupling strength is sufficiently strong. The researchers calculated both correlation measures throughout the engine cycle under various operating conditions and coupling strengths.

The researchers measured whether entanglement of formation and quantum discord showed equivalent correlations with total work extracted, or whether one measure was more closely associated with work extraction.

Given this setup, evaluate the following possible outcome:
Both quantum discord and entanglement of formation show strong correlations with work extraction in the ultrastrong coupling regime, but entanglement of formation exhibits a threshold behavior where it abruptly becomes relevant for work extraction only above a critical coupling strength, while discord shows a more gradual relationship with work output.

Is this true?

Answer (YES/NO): NO